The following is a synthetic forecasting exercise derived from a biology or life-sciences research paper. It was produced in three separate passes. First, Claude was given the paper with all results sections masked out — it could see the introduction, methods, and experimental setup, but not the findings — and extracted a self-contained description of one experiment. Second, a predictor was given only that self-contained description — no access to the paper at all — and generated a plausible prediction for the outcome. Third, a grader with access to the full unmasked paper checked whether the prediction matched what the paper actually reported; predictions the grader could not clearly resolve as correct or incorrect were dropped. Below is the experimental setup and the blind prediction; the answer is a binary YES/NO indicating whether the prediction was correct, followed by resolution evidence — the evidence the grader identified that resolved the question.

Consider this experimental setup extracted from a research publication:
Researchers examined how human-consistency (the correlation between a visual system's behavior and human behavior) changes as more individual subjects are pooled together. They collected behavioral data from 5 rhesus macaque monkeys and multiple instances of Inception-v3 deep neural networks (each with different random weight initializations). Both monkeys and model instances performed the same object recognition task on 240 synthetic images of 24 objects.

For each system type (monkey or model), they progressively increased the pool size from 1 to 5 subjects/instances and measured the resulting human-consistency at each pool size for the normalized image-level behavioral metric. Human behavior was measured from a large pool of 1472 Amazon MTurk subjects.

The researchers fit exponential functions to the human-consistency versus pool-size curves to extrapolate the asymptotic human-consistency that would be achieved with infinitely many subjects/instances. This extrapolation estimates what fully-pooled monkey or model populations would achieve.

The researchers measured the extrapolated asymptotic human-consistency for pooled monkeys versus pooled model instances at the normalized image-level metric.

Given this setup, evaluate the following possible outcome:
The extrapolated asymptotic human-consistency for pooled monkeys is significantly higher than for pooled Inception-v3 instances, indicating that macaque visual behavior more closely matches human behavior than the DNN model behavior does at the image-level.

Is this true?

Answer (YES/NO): YES